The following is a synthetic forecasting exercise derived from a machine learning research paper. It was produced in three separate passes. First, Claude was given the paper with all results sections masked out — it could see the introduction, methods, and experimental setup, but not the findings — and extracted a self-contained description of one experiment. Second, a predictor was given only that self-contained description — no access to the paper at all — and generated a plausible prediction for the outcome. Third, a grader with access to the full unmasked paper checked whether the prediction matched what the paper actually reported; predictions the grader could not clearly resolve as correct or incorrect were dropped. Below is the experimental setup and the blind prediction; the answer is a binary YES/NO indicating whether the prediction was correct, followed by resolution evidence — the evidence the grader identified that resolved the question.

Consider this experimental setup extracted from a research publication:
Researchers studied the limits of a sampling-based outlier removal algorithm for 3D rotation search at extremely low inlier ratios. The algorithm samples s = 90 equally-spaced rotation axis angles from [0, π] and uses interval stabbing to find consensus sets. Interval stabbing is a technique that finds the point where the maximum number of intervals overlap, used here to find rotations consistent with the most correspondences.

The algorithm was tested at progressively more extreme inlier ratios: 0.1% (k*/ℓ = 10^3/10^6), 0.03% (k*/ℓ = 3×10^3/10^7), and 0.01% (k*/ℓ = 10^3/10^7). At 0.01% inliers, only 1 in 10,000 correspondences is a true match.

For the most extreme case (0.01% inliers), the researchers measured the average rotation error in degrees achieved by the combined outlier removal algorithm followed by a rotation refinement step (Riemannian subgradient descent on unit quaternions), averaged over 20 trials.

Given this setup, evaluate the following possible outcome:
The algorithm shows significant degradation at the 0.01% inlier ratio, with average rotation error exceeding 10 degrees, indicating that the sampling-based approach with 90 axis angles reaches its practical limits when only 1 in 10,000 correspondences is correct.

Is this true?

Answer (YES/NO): YES